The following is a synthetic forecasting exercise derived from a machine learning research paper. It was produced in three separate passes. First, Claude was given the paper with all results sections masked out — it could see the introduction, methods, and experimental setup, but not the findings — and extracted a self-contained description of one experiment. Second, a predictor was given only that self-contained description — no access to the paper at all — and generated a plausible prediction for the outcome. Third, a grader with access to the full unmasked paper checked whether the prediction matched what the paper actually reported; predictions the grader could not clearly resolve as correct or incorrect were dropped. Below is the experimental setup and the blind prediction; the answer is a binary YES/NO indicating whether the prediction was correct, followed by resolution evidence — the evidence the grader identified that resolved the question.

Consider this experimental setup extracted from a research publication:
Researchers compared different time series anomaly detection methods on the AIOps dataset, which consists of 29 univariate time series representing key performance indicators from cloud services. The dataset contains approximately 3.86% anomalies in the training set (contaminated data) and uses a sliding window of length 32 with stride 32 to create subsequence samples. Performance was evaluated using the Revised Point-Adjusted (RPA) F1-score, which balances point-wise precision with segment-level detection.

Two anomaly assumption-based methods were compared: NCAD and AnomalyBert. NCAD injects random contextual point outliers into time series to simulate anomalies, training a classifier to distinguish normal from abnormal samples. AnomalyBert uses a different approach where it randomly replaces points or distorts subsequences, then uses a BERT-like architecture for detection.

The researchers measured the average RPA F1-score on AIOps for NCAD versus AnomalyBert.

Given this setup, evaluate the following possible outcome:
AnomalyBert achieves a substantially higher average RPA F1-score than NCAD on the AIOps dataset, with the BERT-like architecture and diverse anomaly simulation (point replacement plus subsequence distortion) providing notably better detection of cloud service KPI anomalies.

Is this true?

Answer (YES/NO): NO